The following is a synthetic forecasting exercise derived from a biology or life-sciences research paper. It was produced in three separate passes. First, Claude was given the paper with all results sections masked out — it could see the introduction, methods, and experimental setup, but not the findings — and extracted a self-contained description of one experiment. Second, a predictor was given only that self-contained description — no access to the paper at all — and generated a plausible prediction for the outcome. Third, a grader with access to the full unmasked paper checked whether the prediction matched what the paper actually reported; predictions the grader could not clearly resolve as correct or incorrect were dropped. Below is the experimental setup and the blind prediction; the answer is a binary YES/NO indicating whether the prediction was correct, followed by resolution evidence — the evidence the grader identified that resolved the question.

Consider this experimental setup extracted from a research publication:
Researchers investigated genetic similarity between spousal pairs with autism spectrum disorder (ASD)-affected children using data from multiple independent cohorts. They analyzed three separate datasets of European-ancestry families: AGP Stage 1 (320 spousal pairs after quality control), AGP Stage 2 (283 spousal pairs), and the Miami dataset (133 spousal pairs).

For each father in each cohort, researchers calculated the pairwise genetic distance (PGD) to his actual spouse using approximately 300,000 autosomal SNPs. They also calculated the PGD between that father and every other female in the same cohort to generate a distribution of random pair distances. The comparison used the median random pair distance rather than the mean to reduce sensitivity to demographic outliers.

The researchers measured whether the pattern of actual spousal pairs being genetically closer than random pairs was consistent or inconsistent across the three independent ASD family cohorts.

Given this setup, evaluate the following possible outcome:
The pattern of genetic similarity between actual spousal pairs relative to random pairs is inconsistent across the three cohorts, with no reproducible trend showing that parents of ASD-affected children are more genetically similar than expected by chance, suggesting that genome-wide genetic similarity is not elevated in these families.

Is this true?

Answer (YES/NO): NO